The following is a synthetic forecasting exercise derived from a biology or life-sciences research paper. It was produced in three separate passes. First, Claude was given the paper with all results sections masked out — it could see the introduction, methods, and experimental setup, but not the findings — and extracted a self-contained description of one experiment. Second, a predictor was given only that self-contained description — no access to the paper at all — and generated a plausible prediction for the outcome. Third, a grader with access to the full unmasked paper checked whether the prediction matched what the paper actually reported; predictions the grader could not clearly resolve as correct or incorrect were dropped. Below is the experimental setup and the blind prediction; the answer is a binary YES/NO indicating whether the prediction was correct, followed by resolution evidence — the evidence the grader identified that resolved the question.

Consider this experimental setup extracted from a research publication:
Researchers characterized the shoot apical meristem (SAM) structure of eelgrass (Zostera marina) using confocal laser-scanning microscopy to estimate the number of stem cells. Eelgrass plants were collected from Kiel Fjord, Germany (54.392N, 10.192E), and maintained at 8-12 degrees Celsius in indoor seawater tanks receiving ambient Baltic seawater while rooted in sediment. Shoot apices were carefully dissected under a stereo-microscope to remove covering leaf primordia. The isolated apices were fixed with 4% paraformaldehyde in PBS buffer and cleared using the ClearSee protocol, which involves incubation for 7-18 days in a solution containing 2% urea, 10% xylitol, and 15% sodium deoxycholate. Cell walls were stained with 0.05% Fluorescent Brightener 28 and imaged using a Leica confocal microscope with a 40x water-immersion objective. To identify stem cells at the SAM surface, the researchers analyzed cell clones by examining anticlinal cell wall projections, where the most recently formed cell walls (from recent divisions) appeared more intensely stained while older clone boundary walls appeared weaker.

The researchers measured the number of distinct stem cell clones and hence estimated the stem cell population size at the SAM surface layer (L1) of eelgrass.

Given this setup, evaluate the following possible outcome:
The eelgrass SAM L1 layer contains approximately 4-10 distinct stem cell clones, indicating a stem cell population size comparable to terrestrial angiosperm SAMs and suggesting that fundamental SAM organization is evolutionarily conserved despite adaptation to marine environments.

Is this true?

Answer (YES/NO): NO